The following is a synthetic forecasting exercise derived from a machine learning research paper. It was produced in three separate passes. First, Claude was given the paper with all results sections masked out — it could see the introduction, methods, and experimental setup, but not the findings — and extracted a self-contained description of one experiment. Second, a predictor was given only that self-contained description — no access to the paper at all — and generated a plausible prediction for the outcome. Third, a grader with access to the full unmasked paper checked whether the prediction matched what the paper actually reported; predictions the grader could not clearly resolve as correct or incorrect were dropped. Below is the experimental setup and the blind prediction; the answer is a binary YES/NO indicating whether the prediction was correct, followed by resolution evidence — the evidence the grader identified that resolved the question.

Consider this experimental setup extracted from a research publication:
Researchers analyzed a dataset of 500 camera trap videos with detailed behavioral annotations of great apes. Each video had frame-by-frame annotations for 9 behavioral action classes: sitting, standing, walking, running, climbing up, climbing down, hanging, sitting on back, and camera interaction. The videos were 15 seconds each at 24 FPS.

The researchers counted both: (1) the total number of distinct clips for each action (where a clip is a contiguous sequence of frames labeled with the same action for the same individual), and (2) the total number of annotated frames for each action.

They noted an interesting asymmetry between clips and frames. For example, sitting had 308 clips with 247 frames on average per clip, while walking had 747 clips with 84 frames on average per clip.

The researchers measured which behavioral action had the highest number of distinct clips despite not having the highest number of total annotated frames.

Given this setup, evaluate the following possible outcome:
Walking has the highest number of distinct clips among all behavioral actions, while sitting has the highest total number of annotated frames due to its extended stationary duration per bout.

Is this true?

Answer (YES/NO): YES